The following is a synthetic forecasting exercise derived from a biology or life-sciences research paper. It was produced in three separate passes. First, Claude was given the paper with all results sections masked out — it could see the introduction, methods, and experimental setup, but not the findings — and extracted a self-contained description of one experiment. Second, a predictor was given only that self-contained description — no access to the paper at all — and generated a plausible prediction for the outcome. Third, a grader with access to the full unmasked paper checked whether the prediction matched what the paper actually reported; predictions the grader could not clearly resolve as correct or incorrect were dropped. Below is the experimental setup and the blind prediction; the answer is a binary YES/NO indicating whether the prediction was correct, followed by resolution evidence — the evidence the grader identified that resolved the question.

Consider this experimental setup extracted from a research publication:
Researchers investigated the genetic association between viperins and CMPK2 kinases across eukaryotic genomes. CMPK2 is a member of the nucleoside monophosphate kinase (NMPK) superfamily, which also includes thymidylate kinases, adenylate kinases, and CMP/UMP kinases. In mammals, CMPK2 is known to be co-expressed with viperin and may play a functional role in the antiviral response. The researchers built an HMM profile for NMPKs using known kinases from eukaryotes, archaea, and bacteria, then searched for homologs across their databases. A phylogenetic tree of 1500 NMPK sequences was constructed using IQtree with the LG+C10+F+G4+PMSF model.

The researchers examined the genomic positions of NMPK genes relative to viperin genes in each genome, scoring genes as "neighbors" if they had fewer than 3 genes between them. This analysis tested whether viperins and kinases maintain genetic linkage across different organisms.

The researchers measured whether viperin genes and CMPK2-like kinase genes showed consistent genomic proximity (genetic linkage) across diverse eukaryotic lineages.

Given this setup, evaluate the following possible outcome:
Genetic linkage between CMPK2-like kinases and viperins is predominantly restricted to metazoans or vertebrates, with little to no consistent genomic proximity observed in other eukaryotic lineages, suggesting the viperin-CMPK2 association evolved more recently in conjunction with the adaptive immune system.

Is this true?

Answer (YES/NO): NO